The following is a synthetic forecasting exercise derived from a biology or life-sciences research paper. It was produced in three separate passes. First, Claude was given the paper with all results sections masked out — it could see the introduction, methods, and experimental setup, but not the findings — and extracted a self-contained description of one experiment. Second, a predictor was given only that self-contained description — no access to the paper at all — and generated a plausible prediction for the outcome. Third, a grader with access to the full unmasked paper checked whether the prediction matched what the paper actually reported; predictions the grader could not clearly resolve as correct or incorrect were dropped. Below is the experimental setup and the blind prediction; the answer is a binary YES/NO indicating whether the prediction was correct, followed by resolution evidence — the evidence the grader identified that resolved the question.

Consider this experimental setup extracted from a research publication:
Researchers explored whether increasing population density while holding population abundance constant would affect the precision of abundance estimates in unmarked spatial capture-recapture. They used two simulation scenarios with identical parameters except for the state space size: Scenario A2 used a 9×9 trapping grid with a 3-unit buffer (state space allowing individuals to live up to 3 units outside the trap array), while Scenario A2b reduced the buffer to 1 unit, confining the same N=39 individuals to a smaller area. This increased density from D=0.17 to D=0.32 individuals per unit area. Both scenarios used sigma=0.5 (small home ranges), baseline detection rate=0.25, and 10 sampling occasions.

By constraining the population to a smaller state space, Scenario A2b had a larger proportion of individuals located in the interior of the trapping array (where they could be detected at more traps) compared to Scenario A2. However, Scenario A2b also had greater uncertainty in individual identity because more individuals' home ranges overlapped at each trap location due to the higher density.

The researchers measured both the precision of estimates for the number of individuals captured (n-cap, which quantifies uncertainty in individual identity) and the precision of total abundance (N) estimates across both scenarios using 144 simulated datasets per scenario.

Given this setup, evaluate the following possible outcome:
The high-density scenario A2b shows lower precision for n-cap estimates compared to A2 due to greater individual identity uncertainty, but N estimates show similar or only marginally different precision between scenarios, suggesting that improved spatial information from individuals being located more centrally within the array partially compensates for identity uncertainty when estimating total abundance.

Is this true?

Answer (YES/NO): NO